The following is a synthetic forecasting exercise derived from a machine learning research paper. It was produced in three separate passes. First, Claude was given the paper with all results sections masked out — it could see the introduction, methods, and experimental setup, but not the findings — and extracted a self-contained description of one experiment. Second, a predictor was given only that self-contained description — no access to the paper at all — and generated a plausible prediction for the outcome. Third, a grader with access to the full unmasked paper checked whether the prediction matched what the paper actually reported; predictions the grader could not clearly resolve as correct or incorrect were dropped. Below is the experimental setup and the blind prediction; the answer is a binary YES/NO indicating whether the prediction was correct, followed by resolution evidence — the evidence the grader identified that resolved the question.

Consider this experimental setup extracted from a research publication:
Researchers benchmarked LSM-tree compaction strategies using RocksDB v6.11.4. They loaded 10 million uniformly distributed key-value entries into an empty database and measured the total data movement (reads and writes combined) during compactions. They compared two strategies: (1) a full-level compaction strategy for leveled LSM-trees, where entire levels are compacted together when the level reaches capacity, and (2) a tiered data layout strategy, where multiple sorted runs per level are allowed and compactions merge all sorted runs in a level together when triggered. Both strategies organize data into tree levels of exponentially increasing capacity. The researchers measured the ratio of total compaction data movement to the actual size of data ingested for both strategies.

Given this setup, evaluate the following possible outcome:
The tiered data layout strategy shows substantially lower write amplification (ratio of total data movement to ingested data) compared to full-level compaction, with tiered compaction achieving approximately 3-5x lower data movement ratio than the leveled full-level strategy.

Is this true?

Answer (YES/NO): NO